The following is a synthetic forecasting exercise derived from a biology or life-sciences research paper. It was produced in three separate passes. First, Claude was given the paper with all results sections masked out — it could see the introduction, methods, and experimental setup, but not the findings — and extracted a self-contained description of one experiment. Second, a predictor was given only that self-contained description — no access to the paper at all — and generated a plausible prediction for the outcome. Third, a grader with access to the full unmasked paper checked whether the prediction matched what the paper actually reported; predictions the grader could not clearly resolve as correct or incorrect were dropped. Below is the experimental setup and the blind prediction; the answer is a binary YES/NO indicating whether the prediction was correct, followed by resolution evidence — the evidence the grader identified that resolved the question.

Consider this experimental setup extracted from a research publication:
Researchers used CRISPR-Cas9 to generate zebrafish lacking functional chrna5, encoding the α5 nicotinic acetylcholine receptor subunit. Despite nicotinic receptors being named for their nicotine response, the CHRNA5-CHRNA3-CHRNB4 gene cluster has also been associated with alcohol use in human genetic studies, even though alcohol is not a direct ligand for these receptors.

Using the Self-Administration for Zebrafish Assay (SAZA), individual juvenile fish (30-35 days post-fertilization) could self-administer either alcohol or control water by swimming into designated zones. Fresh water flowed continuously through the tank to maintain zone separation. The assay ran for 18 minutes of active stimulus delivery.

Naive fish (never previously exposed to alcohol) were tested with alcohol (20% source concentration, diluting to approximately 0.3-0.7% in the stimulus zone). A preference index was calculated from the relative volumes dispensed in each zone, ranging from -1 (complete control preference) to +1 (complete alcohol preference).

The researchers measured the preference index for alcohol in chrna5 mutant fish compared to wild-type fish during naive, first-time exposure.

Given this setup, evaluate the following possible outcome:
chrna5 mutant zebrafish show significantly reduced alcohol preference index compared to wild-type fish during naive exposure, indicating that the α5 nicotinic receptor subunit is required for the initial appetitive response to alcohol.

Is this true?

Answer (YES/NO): NO